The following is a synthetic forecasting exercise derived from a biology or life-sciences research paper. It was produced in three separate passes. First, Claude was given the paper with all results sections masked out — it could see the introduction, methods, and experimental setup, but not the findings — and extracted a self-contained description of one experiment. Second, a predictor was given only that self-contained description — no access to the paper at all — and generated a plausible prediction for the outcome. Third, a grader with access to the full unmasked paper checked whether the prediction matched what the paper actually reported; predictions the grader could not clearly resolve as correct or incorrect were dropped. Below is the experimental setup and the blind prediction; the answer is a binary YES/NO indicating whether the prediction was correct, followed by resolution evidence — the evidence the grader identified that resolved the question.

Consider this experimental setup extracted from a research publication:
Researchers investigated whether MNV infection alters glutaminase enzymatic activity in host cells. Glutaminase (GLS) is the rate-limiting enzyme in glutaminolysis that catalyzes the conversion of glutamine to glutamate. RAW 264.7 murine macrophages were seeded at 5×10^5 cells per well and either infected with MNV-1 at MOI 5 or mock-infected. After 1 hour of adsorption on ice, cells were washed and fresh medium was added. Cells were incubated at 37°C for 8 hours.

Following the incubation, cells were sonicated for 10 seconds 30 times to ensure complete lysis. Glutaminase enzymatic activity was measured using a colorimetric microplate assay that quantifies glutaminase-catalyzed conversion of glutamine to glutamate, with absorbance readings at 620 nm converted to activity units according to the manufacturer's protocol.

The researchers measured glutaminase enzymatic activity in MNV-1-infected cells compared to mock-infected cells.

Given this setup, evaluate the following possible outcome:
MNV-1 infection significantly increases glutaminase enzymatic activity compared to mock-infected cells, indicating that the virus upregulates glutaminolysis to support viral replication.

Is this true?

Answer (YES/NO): YES